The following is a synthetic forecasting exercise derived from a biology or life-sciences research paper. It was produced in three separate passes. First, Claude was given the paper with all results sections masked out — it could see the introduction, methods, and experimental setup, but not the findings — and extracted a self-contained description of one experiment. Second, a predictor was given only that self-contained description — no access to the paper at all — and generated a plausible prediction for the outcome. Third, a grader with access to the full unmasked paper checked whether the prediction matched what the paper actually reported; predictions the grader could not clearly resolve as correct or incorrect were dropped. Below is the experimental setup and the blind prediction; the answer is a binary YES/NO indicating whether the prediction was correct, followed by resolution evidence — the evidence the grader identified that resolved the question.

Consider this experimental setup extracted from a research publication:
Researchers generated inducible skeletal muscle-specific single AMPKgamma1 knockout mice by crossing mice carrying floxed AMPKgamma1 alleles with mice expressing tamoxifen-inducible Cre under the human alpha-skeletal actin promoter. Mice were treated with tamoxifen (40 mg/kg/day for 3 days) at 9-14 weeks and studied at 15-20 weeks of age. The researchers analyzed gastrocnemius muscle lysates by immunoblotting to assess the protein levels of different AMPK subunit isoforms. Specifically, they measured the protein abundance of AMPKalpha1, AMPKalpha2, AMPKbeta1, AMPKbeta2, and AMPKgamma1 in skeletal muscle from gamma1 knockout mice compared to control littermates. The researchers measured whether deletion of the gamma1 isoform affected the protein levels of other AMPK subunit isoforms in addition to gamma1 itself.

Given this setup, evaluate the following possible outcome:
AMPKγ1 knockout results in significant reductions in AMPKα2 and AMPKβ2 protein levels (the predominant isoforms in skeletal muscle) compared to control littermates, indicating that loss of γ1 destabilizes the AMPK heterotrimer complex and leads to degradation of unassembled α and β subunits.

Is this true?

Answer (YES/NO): YES